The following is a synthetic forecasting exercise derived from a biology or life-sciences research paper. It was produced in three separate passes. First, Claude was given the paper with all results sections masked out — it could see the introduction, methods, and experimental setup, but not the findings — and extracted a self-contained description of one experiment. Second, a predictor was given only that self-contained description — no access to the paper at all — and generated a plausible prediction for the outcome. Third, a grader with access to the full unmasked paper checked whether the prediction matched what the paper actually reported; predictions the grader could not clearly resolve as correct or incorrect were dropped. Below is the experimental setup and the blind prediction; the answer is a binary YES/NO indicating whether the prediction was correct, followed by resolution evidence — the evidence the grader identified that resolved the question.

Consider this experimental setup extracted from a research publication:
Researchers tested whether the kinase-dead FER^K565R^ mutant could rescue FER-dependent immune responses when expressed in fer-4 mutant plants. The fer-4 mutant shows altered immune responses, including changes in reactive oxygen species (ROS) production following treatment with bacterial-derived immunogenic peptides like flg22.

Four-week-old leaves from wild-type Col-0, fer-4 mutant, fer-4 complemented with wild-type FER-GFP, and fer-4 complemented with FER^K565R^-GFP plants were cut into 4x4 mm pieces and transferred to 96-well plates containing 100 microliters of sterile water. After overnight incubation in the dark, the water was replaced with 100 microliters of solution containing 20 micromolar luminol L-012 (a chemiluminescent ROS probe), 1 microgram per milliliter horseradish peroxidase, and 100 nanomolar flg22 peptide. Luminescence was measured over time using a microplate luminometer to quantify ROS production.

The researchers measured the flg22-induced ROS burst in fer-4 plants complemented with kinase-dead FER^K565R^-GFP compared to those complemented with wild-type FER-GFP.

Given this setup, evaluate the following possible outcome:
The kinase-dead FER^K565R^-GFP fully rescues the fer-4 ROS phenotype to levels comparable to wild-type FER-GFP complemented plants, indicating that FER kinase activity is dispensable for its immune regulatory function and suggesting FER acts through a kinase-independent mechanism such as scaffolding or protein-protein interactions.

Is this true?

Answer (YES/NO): YES